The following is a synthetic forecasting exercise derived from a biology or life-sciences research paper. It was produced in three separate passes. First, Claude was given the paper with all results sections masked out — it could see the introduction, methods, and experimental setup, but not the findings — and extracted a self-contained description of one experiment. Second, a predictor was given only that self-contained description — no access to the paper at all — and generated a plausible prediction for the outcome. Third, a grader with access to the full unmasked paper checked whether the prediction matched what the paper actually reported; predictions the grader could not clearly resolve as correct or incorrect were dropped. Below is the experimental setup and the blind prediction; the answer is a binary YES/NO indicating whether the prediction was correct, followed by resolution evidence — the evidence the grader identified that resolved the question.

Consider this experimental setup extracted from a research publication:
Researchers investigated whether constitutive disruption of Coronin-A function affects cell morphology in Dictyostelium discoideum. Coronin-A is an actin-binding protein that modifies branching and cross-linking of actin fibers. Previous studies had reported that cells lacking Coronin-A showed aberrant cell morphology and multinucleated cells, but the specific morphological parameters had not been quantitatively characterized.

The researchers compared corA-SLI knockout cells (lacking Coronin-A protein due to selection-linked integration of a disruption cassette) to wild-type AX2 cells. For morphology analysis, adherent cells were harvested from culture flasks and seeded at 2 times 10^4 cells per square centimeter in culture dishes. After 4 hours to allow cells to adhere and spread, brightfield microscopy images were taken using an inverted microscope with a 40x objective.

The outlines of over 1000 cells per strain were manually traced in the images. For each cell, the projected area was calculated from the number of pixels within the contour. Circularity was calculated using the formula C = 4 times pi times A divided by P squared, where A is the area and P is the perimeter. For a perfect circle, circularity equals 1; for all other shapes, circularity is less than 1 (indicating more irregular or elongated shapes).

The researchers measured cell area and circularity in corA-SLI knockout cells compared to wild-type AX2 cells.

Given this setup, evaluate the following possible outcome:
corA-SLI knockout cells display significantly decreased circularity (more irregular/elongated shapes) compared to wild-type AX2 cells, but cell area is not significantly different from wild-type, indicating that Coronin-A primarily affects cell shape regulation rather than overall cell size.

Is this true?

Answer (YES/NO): NO